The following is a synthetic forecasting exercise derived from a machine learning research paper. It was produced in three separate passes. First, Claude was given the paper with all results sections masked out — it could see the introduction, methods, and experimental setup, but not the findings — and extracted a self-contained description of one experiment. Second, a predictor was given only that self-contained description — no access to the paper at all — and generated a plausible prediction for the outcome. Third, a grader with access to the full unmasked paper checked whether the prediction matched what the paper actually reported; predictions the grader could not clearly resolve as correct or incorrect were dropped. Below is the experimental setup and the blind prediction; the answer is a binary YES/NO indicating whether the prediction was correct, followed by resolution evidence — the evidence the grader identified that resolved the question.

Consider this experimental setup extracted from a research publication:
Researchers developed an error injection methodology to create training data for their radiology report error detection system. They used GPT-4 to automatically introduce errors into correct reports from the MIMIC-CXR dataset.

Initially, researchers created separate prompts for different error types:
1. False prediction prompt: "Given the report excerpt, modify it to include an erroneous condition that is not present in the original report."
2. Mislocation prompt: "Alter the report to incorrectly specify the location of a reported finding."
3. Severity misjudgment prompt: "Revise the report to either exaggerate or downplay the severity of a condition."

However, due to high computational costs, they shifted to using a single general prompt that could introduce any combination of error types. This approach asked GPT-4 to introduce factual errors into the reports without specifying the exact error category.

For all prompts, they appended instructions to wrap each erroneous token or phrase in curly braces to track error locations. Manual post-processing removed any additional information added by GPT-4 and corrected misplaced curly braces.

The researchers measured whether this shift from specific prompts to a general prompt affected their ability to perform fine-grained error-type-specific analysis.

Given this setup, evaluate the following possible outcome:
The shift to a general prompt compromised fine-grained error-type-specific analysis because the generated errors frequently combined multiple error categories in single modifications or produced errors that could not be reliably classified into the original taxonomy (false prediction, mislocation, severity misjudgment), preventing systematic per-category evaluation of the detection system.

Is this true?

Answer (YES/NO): YES